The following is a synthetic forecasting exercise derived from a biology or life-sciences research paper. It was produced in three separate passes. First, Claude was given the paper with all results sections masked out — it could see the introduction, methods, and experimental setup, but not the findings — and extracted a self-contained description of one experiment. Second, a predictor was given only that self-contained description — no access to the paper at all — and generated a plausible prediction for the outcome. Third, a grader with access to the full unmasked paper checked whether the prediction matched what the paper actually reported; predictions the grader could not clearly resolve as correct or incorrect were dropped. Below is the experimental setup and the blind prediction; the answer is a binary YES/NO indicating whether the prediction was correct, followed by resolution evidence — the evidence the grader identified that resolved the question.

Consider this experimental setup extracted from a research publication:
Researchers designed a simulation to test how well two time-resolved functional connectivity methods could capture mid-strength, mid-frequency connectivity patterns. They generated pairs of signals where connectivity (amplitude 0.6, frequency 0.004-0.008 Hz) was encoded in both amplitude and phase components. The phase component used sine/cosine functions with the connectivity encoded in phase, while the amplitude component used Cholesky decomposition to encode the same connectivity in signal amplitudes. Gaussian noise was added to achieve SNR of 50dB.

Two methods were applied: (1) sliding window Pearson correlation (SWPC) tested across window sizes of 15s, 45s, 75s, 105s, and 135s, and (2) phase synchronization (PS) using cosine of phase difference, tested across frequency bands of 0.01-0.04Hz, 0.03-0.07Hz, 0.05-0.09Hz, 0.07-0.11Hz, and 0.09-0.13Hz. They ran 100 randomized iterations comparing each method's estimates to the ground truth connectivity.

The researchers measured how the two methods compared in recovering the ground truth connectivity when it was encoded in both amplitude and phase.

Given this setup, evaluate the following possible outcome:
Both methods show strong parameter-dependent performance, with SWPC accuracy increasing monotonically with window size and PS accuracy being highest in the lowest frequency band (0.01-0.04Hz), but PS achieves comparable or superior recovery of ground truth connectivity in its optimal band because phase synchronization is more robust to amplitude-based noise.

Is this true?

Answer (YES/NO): NO